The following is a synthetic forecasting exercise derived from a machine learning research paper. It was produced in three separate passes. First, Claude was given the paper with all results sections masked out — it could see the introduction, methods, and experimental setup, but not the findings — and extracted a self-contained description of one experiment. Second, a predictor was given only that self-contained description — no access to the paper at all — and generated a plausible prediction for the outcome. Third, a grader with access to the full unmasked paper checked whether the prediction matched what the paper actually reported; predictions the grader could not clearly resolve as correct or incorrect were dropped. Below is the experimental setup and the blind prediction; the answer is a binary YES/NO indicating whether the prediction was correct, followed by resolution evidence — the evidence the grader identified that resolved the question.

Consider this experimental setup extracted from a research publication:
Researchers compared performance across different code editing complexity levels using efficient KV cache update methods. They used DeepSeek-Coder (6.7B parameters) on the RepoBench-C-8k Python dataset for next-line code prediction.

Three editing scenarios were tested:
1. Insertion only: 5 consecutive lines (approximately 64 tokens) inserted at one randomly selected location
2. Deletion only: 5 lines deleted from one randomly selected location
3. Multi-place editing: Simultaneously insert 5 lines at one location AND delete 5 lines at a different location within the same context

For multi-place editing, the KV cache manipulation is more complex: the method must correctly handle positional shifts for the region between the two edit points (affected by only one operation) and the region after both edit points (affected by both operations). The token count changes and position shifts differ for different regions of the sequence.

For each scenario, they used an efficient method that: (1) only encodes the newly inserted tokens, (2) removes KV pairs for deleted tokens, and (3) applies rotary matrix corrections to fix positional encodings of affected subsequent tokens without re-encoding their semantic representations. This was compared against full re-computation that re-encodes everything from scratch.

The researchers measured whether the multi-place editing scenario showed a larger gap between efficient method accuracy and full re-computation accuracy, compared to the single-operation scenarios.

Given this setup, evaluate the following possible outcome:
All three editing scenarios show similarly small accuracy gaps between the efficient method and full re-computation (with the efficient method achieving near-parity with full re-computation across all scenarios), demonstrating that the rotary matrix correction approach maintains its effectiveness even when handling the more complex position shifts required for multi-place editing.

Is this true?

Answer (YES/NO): NO